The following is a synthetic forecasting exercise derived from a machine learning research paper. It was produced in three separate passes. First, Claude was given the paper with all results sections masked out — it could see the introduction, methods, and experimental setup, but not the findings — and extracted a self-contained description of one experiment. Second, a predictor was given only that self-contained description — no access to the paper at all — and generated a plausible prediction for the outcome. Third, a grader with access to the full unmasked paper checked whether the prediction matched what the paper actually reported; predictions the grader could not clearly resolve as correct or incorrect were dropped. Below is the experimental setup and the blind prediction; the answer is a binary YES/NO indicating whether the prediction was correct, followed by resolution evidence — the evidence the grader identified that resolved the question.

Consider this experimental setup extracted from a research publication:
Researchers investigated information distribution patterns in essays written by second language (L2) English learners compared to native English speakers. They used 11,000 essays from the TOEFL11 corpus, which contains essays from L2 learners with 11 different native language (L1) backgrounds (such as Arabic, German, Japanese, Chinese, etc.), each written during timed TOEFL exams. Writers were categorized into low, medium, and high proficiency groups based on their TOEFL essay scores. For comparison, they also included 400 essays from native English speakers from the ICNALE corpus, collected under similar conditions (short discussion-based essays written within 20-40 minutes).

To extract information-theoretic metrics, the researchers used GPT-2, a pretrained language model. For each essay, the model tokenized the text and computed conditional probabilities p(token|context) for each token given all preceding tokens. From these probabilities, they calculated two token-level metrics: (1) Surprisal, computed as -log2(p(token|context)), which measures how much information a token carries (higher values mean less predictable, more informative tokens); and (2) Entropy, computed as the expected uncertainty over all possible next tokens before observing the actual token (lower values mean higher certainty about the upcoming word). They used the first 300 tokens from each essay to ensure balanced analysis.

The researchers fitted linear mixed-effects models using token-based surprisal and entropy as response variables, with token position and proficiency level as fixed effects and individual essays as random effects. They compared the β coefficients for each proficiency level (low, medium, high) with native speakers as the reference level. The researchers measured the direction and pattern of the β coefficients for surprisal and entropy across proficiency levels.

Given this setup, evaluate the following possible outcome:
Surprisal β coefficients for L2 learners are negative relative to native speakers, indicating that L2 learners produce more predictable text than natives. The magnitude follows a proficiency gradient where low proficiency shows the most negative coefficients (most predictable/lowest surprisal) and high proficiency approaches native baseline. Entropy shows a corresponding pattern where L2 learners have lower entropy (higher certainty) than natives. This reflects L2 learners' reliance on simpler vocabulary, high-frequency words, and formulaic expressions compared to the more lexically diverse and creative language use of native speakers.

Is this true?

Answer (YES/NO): NO